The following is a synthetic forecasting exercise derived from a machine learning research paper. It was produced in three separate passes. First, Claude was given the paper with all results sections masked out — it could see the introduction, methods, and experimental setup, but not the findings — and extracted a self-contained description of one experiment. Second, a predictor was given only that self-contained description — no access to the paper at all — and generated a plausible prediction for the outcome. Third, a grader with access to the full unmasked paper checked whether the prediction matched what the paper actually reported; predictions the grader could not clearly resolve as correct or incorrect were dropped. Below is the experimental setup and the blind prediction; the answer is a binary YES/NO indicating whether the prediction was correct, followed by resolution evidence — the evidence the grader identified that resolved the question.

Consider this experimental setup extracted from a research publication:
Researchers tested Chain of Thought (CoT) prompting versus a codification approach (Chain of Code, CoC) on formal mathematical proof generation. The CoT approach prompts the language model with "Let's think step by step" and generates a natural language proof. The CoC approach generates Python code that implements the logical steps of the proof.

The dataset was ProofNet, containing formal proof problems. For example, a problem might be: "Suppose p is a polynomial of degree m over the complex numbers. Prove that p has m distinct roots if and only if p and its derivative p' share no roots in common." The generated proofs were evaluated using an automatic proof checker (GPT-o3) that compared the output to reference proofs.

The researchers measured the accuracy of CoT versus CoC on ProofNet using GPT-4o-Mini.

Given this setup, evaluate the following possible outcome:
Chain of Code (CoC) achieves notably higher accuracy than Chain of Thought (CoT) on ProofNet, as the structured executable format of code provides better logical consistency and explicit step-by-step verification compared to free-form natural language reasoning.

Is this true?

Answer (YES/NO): YES